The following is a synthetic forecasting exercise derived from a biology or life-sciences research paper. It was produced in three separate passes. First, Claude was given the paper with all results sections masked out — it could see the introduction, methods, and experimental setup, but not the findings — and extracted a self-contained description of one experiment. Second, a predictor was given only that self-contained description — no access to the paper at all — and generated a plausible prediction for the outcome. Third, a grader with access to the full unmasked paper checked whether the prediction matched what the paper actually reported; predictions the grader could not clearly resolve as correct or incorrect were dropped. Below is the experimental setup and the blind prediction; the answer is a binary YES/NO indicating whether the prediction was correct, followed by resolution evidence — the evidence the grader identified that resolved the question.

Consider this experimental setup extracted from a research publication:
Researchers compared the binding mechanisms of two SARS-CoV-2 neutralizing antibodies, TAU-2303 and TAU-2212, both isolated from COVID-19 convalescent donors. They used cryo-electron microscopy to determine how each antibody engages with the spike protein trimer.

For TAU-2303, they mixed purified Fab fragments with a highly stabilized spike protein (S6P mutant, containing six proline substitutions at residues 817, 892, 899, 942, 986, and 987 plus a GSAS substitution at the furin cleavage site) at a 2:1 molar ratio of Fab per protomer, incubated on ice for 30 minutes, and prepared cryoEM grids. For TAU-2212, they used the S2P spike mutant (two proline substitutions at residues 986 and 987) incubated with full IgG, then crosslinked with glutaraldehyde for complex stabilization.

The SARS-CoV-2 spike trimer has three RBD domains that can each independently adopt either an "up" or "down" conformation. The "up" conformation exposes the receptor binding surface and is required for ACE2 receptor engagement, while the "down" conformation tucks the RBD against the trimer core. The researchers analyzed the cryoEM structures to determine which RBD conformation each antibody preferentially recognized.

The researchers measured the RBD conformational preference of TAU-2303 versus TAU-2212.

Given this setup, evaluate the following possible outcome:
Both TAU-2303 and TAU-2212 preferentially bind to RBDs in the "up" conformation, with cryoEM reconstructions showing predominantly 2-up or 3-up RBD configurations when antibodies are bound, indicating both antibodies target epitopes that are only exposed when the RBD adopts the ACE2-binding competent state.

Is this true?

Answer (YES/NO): NO